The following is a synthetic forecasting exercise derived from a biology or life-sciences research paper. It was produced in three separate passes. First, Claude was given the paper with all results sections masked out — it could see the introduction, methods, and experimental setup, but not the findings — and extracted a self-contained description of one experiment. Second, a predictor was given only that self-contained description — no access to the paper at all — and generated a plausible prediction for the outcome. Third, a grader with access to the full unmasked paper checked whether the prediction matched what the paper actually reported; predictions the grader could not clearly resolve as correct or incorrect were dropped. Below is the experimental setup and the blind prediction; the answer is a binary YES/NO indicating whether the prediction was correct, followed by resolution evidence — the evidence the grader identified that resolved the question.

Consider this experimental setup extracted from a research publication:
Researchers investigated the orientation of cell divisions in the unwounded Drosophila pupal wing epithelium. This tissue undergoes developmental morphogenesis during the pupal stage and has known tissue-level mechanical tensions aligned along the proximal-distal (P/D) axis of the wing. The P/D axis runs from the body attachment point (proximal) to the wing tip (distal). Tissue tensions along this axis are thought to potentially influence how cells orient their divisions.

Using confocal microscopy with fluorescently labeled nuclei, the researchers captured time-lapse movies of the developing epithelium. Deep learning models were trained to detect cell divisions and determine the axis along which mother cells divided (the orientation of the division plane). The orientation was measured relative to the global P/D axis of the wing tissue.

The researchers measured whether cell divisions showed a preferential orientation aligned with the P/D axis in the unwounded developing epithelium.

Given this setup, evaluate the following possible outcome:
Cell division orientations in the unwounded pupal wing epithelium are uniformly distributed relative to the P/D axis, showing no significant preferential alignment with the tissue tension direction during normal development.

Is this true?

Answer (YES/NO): NO